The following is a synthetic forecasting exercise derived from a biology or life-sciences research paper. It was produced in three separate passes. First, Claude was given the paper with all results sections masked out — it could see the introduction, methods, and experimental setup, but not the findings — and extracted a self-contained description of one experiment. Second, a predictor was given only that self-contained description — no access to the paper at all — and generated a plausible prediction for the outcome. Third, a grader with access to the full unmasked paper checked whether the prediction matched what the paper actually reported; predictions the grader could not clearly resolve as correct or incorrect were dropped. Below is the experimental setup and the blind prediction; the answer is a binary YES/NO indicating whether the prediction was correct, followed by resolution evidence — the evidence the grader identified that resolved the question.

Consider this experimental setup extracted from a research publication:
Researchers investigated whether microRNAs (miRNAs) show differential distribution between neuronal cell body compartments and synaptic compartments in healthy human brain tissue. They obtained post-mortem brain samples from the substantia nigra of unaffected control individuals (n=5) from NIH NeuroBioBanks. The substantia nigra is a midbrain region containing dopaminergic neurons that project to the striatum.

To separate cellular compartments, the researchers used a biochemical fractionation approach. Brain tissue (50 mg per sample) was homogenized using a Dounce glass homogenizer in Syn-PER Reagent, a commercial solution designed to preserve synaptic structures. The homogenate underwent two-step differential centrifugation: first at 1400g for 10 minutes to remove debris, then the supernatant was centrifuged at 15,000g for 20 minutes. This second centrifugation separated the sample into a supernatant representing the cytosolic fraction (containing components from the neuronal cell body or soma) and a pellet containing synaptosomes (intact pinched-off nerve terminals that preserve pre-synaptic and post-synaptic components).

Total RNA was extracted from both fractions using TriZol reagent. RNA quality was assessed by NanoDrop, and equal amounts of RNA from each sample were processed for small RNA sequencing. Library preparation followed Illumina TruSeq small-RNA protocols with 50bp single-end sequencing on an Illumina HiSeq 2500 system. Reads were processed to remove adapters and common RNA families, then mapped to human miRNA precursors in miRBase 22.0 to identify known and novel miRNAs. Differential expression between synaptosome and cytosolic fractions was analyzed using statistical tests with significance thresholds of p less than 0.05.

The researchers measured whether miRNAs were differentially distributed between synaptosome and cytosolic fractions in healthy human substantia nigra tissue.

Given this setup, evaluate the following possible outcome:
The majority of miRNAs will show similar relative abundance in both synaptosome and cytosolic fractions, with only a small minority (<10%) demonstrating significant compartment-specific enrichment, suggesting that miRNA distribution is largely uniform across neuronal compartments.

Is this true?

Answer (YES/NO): NO